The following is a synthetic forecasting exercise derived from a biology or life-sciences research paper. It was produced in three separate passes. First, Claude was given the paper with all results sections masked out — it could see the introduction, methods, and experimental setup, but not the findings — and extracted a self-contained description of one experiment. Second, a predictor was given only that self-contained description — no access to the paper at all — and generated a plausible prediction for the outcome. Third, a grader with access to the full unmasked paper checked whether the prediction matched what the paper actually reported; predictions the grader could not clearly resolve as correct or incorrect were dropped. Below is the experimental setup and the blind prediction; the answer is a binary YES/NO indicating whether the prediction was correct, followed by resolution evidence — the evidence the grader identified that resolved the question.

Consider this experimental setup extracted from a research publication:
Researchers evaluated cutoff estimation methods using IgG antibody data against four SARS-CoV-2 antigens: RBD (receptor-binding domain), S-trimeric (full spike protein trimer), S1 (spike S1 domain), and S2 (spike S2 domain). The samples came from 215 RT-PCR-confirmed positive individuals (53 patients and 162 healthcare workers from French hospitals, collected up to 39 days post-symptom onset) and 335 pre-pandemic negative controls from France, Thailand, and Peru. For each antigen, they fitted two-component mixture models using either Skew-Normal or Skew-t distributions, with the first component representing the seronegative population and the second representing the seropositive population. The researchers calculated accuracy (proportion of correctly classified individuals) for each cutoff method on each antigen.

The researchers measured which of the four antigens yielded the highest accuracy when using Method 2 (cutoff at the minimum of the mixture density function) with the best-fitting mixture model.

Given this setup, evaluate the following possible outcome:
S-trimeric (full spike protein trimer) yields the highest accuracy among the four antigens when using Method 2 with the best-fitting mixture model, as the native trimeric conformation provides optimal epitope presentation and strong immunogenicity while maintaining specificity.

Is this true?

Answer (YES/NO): NO